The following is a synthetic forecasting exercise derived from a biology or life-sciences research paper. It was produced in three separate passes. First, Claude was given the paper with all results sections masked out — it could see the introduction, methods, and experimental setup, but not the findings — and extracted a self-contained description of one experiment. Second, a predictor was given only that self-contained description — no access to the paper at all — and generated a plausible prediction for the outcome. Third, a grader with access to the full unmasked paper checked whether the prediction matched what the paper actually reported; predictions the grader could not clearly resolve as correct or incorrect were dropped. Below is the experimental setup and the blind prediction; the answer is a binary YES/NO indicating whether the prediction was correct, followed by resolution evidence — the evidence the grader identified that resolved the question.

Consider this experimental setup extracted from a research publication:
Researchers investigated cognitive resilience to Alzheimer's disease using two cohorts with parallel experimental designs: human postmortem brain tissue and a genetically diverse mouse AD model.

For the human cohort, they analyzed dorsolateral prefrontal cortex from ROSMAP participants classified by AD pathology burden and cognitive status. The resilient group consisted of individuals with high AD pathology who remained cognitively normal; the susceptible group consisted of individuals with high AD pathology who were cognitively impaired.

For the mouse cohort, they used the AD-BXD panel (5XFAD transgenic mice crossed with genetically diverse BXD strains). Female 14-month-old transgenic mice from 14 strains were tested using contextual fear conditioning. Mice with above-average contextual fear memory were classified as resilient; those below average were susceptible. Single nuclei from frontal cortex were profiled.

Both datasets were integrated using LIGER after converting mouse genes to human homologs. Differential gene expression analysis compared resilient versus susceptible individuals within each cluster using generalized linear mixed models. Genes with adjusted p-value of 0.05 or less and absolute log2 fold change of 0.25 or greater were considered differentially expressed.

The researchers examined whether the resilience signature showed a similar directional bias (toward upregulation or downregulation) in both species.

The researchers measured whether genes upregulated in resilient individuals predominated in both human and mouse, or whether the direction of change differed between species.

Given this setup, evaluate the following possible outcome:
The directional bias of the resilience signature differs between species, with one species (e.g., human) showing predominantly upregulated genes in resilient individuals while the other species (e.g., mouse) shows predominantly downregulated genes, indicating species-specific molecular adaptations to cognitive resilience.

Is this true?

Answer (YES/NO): NO